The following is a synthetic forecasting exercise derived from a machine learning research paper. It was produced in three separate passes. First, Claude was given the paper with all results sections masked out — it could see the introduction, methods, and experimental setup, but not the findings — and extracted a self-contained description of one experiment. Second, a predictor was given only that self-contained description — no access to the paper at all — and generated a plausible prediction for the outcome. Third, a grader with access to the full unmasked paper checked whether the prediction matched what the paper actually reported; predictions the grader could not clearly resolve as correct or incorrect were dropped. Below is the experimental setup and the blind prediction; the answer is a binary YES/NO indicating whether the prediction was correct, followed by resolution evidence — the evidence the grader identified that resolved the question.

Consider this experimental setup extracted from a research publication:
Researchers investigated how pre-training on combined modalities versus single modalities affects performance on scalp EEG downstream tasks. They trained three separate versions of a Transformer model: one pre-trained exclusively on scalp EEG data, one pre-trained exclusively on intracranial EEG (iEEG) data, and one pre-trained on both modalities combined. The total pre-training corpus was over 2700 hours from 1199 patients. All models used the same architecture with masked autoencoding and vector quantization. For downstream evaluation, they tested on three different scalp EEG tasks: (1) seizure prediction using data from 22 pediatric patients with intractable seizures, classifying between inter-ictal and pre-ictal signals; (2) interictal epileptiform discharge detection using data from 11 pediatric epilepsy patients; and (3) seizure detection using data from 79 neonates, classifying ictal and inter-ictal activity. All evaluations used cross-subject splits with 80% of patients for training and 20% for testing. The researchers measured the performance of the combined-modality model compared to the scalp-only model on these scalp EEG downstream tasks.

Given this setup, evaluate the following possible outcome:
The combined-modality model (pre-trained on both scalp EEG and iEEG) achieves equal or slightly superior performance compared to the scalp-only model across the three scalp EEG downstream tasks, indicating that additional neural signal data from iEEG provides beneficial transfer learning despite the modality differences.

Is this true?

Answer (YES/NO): YES